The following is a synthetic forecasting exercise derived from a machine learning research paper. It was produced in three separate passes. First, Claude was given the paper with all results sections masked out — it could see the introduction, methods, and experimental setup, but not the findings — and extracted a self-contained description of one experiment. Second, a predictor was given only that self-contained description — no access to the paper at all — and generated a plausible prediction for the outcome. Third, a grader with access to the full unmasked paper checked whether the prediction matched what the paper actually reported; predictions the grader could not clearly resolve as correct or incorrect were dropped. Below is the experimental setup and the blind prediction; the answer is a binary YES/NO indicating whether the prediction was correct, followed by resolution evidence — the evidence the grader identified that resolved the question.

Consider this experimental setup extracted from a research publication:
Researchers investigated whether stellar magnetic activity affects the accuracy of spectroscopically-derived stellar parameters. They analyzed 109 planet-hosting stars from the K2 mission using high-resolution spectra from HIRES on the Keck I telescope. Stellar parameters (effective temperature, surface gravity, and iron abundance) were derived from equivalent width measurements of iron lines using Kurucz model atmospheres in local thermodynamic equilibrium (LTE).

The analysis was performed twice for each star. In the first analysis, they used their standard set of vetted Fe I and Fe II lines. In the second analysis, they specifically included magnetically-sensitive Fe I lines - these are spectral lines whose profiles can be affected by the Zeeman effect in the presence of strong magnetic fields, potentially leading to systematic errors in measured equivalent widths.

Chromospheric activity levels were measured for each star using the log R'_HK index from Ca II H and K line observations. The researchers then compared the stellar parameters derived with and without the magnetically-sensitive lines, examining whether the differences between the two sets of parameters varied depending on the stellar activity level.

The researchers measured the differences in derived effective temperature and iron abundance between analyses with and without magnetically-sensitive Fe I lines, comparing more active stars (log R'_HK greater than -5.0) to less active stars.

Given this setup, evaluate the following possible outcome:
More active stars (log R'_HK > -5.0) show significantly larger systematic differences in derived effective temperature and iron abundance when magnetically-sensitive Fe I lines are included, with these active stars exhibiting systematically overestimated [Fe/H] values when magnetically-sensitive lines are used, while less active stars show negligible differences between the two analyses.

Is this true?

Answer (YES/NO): NO